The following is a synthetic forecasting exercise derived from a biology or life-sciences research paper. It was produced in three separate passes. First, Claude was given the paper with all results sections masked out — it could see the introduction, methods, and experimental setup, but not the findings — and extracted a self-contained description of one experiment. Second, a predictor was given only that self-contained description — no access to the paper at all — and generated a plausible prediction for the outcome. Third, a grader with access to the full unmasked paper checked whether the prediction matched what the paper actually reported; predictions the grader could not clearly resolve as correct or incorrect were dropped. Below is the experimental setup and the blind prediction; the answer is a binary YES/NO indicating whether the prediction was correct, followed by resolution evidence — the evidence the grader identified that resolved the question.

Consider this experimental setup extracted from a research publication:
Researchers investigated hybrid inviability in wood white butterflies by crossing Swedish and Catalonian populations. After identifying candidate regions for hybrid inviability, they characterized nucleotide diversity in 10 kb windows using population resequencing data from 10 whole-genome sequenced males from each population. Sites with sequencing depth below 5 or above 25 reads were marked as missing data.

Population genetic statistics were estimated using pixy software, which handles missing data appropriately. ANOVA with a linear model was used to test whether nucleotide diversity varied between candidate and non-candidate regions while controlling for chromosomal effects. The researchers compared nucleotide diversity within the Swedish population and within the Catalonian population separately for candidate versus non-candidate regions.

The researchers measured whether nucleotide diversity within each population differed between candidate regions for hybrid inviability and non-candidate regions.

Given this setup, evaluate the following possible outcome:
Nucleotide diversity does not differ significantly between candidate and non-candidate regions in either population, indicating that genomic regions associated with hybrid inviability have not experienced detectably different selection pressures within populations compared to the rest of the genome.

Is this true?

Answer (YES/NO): NO